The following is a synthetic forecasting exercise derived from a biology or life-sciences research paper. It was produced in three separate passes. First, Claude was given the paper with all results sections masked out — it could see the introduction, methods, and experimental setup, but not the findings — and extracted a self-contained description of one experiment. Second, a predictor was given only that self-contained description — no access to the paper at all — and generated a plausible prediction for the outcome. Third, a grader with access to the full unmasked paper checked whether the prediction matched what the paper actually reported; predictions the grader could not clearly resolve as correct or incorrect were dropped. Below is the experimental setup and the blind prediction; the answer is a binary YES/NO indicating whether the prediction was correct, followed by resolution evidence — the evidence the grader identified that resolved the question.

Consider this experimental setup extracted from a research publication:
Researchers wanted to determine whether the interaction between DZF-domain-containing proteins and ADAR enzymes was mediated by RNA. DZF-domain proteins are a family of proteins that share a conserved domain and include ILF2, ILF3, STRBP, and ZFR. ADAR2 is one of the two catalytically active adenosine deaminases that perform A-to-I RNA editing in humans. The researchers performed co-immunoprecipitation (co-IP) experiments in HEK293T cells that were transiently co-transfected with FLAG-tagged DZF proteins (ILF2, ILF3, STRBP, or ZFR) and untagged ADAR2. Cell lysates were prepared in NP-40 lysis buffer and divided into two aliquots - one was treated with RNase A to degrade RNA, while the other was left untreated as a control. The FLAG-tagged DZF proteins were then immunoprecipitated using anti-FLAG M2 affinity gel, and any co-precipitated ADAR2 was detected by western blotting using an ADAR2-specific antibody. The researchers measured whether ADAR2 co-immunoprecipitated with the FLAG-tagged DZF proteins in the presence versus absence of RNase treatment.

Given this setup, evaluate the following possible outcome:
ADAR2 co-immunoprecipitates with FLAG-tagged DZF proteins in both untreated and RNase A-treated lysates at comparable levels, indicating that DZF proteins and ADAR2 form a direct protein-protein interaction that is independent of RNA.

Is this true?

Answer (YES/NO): NO